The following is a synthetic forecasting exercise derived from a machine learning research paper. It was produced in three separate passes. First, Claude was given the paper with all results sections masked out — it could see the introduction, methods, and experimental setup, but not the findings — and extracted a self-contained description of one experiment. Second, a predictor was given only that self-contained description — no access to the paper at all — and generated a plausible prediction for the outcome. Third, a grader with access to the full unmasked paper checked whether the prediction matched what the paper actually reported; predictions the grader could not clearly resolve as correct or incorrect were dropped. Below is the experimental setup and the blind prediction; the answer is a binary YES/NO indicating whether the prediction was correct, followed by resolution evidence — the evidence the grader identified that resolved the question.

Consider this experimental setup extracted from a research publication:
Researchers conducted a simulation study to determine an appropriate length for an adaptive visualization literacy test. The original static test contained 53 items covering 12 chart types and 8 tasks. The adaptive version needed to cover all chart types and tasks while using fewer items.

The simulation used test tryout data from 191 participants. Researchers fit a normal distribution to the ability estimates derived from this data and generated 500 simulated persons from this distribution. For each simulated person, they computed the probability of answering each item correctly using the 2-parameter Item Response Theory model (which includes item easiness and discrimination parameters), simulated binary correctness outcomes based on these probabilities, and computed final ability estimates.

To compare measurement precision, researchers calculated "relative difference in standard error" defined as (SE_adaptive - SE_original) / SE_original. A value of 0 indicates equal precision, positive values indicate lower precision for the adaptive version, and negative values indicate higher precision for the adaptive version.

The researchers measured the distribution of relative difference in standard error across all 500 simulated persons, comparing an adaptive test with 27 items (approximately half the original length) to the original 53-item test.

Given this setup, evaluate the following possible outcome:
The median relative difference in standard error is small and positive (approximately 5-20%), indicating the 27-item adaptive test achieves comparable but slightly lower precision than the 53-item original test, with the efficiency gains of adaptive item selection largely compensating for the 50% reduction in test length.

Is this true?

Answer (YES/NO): YES